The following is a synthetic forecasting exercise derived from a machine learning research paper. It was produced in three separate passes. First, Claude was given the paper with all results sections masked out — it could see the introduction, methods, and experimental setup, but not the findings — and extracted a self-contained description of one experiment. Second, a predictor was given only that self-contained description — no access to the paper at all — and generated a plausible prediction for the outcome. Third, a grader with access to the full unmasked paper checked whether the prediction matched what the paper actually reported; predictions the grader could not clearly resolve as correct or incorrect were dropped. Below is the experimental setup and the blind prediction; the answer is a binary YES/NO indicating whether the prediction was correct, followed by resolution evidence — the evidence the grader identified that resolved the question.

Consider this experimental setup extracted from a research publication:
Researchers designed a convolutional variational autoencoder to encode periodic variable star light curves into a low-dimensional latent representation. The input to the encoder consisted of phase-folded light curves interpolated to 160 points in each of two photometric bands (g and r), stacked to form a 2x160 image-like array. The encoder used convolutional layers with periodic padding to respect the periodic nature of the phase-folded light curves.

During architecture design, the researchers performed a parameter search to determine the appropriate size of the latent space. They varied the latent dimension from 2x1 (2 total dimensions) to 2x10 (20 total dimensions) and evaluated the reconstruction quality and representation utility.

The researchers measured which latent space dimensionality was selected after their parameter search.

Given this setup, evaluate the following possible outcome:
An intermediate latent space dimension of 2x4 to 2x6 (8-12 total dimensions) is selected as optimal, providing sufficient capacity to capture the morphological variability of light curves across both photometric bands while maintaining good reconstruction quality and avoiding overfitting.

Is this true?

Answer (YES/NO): NO